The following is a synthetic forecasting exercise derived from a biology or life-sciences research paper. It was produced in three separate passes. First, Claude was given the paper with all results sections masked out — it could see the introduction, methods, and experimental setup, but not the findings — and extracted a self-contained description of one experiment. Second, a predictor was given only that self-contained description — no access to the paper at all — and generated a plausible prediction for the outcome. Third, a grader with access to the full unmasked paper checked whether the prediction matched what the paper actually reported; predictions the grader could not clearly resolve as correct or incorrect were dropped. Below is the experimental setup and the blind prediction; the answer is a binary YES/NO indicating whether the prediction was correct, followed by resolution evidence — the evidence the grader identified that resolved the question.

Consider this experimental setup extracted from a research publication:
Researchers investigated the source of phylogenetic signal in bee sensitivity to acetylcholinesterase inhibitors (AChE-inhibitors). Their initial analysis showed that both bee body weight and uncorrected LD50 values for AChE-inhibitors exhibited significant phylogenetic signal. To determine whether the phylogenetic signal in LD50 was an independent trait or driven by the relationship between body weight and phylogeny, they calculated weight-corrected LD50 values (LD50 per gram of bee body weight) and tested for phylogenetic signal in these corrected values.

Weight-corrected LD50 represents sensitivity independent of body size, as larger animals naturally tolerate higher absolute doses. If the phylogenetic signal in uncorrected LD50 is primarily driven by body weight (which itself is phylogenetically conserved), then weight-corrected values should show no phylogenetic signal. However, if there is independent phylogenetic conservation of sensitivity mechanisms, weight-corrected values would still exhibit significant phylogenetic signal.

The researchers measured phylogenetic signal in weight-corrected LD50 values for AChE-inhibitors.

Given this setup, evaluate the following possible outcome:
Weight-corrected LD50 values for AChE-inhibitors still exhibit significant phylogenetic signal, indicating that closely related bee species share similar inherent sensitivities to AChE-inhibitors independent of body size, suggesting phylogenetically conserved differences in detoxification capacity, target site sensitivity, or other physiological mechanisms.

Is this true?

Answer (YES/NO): NO